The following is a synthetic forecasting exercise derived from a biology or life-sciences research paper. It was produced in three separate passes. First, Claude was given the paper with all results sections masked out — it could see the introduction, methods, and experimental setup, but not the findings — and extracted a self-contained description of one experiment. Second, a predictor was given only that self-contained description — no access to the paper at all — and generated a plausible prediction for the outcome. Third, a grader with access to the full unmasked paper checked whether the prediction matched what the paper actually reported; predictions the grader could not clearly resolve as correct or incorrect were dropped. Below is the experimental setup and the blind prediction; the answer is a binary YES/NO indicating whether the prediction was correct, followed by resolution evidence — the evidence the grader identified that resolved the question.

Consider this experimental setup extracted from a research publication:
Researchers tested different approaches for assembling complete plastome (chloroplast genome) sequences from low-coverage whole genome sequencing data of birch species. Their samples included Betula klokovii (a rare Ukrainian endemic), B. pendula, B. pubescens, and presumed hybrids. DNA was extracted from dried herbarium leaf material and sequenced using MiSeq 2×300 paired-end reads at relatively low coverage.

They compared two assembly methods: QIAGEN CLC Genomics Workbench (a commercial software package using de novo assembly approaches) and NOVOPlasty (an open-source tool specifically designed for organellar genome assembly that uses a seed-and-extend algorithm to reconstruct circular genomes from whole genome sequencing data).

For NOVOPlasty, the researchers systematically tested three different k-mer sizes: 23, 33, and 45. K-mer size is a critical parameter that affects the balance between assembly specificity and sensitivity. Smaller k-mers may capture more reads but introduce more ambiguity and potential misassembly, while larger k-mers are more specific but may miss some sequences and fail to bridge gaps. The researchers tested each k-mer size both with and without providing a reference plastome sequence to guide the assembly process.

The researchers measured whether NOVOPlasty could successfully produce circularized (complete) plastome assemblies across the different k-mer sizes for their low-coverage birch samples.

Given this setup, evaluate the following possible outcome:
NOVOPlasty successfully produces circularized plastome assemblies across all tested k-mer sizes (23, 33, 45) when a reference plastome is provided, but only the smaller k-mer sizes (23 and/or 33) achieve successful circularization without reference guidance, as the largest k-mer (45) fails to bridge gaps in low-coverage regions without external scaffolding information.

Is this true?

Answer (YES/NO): NO